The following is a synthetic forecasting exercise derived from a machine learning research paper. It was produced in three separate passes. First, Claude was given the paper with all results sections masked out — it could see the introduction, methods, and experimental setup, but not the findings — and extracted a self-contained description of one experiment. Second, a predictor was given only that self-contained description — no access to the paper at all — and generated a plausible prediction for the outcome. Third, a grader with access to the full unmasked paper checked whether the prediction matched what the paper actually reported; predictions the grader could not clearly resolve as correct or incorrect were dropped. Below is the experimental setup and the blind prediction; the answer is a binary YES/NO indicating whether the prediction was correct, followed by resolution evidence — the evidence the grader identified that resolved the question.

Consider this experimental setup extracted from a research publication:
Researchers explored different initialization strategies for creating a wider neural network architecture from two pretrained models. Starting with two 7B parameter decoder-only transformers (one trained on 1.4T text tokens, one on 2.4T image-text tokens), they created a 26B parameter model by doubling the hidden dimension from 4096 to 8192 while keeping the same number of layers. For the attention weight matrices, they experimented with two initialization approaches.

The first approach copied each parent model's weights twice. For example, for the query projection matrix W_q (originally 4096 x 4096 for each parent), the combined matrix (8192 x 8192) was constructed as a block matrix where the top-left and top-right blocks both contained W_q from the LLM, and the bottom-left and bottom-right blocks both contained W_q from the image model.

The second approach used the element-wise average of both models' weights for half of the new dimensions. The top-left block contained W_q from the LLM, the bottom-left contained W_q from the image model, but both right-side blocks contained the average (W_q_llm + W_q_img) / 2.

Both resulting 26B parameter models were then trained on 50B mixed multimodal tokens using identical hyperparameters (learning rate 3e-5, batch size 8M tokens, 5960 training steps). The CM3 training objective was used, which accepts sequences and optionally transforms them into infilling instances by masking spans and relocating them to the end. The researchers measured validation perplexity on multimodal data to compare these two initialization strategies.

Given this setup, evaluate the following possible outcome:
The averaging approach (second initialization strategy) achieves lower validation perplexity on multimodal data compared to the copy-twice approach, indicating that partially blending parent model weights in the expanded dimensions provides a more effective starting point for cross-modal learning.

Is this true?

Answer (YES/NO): NO